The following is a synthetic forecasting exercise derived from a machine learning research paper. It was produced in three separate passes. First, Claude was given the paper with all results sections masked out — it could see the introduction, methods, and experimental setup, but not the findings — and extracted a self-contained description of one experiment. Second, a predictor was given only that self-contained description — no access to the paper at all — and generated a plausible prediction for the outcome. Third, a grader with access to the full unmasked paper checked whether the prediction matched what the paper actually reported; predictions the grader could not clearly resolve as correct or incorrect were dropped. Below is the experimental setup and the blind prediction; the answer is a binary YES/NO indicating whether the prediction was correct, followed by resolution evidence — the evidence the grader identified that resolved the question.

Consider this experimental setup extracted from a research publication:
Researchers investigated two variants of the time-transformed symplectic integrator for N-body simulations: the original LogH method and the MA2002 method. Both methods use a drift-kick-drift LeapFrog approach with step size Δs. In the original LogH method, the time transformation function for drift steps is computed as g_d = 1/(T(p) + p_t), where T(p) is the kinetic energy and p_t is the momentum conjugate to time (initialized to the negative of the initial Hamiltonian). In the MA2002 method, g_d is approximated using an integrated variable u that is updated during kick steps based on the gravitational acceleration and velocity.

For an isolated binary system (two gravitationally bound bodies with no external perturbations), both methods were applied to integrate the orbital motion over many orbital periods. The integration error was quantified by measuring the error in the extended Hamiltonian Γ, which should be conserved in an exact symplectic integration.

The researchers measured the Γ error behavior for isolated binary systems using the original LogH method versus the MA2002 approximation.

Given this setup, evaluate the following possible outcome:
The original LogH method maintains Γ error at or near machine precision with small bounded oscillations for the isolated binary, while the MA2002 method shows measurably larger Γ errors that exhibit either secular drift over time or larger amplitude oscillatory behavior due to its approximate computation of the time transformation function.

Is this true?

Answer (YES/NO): YES